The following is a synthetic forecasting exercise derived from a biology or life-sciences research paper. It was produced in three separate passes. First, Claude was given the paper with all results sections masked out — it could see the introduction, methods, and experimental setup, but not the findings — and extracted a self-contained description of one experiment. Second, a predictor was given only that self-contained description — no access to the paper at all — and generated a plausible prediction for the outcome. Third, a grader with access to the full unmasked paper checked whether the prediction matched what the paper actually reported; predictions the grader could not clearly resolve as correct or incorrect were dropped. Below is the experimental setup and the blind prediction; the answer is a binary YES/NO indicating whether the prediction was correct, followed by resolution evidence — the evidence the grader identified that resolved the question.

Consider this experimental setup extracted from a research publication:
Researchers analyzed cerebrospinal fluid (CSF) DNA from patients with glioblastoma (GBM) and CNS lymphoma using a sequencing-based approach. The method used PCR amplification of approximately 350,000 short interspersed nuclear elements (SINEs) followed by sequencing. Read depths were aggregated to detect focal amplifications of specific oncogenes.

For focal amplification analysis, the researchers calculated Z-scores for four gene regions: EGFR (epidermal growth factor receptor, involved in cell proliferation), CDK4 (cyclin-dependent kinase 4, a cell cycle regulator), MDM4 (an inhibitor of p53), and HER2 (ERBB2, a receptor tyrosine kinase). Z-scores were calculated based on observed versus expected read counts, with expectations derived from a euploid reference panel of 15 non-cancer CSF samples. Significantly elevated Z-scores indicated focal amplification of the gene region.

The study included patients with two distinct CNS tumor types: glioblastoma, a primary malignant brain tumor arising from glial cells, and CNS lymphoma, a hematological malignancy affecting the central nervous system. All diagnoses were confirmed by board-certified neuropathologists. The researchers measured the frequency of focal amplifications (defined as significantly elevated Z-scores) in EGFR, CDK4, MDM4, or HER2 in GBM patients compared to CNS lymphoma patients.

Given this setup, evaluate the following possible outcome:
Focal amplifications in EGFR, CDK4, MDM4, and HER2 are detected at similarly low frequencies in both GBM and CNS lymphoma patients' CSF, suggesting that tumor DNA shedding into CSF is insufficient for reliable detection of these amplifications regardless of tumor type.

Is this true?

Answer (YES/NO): NO